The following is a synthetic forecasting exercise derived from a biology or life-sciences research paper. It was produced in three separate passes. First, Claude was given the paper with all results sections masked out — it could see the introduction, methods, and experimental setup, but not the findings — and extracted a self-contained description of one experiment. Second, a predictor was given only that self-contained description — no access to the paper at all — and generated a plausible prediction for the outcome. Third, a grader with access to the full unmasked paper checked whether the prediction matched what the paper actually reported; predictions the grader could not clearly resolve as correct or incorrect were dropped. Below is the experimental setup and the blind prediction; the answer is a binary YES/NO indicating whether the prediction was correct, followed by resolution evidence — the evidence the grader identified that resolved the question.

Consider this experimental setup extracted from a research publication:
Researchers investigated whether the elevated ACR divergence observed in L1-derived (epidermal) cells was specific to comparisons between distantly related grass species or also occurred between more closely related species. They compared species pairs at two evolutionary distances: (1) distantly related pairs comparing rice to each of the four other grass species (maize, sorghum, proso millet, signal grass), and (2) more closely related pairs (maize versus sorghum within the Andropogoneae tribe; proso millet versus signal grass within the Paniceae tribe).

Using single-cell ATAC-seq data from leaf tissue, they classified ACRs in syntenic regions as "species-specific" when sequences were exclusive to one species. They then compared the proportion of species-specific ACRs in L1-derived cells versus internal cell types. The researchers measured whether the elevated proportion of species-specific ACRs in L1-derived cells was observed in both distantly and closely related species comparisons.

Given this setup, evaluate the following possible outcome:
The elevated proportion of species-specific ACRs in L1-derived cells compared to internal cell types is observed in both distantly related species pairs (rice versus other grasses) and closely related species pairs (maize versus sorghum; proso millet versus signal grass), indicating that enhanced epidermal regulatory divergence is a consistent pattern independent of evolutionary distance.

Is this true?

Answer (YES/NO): NO